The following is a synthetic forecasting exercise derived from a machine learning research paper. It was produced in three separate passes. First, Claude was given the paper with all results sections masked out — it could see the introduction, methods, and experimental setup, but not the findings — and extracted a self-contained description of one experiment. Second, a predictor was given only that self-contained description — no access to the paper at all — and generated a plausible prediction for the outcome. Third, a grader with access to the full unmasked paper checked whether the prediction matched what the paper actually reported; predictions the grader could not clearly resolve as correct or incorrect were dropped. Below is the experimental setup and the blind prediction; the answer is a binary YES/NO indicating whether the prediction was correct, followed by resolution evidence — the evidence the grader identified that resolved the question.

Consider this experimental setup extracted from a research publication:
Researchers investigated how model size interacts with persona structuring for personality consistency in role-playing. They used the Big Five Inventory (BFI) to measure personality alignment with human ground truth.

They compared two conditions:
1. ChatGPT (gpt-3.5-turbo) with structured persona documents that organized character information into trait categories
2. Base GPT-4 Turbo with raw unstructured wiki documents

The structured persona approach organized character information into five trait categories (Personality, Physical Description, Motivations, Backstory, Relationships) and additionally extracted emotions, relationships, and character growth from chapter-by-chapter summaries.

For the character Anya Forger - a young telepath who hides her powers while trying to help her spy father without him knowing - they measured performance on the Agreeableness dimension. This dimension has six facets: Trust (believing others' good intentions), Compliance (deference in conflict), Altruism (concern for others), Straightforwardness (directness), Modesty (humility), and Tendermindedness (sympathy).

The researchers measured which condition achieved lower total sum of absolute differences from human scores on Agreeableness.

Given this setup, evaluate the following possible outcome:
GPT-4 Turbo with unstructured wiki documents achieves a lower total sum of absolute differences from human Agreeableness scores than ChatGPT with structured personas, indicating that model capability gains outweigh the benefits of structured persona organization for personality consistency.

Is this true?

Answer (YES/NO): YES